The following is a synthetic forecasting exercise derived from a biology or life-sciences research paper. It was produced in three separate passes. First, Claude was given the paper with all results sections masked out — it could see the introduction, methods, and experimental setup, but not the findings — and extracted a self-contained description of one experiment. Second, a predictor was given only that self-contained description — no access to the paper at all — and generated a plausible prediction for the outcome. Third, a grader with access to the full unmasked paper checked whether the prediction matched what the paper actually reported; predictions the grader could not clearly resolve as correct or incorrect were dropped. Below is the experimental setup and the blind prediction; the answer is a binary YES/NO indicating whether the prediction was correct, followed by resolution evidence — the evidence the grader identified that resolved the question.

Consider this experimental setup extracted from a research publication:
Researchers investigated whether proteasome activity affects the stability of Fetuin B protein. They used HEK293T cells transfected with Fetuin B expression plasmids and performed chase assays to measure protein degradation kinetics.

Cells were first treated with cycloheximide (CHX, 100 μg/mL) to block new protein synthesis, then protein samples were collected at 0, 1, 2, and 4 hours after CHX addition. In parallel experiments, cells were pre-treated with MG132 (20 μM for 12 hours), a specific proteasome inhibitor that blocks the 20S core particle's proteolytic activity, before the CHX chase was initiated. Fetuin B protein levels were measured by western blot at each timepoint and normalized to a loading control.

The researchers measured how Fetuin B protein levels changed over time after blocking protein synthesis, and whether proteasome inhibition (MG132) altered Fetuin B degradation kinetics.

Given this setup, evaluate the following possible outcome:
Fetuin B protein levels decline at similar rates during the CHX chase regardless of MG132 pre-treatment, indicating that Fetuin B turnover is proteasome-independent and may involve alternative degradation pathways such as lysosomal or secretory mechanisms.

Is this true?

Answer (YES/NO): NO